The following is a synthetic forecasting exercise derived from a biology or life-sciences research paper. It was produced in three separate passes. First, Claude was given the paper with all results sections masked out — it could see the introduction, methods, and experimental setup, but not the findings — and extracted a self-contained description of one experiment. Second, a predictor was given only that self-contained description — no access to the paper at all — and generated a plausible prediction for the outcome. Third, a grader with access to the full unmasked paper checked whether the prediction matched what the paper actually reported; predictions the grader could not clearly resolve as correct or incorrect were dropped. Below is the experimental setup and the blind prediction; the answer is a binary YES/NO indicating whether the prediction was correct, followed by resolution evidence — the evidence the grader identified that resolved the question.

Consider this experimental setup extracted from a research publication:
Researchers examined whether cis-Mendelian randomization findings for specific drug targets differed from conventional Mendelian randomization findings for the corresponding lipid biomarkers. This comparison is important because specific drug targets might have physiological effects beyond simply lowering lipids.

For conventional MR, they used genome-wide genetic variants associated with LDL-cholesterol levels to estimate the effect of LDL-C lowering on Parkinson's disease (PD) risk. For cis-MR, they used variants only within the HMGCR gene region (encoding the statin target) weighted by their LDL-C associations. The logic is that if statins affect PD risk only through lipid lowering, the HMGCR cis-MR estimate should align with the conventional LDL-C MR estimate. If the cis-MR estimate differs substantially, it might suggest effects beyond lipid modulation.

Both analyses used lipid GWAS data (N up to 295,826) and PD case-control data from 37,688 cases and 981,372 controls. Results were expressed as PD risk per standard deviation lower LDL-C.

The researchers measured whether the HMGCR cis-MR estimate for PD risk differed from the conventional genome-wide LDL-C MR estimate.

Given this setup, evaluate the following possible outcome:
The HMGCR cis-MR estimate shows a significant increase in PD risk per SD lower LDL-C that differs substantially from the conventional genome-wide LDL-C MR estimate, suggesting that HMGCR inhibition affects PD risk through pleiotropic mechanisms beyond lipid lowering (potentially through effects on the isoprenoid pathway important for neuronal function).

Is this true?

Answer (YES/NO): NO